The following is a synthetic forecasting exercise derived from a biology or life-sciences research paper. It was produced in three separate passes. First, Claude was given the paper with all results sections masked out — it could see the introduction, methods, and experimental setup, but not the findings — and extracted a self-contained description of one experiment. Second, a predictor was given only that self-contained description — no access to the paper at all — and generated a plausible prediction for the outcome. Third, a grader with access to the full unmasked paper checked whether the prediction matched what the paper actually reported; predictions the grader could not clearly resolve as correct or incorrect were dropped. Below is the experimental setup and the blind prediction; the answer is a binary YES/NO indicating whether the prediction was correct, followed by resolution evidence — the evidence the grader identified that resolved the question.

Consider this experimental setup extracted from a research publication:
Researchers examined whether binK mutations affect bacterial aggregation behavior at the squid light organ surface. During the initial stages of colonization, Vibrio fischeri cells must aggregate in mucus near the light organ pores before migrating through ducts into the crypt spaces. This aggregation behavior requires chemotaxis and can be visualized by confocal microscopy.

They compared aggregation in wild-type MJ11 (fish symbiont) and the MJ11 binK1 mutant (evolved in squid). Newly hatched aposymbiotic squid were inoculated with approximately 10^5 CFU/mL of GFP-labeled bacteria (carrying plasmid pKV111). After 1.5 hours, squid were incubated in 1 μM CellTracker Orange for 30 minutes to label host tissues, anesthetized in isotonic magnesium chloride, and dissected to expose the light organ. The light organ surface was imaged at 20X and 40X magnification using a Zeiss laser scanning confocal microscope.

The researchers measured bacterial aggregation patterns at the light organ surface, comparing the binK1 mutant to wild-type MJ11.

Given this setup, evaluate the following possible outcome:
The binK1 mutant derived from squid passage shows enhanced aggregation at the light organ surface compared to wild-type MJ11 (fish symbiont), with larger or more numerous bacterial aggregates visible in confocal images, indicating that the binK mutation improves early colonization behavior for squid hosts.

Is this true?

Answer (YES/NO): YES